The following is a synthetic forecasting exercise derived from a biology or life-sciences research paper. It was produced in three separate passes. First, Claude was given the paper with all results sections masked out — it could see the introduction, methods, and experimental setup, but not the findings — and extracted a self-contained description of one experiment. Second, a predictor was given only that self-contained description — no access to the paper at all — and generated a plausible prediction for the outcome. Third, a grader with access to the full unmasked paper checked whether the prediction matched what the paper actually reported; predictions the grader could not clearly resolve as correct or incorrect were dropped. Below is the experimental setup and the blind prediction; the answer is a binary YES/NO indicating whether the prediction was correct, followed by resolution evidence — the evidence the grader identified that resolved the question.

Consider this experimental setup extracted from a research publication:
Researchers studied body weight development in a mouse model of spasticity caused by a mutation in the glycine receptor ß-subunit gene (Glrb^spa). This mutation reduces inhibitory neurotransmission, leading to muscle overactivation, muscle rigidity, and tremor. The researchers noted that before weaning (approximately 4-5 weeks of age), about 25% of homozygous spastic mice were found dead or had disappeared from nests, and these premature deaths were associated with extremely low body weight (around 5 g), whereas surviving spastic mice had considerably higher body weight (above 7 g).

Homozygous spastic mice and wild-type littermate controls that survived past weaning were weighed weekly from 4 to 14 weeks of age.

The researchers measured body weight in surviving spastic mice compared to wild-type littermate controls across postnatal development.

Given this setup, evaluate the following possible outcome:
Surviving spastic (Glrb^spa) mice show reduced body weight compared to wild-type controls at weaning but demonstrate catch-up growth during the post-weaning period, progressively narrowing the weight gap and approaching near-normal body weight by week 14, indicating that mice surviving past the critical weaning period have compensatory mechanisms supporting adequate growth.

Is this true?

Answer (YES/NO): NO